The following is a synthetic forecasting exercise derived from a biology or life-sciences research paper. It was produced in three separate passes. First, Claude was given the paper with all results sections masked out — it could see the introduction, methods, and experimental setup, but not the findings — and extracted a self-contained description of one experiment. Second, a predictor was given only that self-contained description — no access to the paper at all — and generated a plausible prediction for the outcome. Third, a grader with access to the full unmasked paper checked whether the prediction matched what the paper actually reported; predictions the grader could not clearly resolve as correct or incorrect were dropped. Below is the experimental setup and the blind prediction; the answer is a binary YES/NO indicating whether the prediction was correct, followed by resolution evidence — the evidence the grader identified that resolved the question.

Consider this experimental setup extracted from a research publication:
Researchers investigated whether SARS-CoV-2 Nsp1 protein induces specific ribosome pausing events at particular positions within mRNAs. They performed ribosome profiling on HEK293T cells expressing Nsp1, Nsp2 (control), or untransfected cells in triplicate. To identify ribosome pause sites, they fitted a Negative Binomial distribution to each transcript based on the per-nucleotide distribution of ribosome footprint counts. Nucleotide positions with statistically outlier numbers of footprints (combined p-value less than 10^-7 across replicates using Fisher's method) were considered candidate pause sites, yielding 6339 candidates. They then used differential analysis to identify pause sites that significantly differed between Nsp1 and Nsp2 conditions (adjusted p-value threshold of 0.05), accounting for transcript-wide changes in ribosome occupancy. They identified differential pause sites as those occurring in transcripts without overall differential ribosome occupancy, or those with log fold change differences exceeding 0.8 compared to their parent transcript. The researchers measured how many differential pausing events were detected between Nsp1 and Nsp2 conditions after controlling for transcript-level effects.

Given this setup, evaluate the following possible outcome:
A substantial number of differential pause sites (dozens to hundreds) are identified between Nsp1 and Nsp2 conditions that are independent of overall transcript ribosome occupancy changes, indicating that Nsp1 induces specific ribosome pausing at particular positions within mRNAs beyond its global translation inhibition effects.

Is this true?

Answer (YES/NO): NO